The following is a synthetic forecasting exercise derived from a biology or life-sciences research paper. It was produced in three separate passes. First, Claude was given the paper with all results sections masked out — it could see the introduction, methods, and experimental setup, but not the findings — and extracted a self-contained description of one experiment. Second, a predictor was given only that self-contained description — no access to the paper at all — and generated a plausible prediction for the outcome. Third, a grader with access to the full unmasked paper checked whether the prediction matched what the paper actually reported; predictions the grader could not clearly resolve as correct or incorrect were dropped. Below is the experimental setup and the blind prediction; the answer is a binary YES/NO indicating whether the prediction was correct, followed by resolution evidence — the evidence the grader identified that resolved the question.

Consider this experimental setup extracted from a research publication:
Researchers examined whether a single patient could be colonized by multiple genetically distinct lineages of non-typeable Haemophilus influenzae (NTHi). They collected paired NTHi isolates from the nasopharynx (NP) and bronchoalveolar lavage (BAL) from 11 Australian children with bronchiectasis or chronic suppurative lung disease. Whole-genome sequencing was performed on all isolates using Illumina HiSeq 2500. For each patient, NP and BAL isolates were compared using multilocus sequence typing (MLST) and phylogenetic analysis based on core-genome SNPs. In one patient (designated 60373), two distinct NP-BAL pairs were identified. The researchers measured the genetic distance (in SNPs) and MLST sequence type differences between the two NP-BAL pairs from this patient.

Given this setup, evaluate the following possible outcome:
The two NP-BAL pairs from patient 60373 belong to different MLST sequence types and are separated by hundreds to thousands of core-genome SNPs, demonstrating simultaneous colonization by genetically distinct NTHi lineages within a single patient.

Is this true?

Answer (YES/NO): YES